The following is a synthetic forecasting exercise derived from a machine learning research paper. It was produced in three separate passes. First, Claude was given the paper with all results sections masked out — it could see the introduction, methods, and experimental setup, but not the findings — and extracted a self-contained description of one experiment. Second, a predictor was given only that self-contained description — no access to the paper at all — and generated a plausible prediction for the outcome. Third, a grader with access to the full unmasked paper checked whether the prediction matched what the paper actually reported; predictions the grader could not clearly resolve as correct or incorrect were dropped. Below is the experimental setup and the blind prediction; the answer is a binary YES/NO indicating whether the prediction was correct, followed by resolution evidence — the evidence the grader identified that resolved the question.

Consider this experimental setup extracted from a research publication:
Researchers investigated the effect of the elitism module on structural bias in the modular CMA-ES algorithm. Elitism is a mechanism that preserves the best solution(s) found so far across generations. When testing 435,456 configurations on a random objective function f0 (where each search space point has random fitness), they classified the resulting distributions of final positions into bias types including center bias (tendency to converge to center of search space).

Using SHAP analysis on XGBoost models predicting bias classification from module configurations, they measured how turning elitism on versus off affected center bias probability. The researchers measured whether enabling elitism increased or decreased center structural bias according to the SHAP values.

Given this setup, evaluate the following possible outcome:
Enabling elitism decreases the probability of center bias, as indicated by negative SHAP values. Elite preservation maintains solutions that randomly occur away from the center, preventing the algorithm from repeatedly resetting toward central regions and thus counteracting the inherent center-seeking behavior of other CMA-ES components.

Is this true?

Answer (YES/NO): YES